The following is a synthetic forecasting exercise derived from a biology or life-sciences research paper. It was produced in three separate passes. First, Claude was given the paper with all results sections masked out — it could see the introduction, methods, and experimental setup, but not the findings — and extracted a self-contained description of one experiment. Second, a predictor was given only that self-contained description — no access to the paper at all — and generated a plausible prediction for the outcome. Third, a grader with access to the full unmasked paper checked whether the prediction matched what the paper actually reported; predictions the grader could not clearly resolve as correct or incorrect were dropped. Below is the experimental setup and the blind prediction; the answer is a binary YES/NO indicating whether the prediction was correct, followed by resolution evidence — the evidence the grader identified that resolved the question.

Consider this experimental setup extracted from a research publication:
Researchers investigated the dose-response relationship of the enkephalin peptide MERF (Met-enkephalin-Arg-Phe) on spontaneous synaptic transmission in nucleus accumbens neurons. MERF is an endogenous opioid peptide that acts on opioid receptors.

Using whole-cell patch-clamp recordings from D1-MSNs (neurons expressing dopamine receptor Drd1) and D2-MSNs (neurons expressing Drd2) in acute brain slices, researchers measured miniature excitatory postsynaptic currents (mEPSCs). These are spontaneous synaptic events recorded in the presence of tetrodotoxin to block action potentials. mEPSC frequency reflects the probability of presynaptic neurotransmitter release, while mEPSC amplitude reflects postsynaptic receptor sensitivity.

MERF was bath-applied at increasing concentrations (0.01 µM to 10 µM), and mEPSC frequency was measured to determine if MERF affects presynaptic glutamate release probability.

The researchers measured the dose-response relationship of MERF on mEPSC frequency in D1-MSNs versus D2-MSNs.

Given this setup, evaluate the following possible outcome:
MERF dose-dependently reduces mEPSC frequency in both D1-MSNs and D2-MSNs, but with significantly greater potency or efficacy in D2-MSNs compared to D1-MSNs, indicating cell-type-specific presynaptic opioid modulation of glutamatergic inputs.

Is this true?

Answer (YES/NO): NO